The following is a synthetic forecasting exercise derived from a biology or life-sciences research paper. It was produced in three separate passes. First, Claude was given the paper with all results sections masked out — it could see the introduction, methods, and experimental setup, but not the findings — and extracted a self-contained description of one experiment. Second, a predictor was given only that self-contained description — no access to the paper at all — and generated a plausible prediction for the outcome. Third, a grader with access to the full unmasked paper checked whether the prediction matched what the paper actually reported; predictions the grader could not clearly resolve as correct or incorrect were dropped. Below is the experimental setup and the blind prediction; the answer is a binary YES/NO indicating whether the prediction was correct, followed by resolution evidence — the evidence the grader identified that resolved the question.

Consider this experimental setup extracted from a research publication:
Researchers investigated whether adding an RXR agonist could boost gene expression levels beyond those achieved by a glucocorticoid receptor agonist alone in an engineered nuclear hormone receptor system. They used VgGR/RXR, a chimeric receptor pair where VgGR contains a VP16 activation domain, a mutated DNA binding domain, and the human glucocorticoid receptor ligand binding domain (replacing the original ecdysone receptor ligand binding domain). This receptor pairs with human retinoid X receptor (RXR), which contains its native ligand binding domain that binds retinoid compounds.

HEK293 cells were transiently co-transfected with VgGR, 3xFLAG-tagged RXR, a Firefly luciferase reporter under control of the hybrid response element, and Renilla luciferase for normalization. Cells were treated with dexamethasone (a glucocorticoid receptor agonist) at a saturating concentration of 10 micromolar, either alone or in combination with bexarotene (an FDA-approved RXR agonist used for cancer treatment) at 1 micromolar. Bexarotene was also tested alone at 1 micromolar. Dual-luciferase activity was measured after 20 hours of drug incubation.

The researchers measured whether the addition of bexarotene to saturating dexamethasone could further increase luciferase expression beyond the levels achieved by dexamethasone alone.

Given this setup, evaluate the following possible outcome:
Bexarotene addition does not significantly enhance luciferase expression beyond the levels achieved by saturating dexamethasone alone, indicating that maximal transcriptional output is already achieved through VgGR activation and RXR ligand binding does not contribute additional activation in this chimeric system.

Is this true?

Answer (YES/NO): NO